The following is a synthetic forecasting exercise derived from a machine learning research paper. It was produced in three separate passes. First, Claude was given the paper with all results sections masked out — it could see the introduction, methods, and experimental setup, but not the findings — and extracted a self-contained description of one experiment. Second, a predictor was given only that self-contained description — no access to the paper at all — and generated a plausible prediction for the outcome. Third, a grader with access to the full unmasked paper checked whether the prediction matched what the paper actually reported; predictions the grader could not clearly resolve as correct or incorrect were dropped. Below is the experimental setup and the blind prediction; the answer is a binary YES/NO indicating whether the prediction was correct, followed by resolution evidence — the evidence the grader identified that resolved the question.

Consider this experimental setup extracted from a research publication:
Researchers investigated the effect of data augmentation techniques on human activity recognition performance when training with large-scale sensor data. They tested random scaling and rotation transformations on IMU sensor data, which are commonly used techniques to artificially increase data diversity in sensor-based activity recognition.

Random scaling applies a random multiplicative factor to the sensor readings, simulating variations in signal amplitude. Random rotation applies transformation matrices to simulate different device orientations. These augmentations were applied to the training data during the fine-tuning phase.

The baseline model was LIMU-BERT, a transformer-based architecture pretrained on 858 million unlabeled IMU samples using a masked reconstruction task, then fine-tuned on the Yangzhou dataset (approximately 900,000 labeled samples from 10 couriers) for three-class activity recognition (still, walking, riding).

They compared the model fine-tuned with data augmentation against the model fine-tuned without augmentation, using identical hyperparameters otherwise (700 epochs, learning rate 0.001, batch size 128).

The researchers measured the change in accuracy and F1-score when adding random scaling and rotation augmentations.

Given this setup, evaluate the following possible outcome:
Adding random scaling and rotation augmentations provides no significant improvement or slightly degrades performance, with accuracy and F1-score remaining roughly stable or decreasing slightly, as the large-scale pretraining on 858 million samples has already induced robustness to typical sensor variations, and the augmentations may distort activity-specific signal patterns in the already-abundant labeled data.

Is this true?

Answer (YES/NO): NO